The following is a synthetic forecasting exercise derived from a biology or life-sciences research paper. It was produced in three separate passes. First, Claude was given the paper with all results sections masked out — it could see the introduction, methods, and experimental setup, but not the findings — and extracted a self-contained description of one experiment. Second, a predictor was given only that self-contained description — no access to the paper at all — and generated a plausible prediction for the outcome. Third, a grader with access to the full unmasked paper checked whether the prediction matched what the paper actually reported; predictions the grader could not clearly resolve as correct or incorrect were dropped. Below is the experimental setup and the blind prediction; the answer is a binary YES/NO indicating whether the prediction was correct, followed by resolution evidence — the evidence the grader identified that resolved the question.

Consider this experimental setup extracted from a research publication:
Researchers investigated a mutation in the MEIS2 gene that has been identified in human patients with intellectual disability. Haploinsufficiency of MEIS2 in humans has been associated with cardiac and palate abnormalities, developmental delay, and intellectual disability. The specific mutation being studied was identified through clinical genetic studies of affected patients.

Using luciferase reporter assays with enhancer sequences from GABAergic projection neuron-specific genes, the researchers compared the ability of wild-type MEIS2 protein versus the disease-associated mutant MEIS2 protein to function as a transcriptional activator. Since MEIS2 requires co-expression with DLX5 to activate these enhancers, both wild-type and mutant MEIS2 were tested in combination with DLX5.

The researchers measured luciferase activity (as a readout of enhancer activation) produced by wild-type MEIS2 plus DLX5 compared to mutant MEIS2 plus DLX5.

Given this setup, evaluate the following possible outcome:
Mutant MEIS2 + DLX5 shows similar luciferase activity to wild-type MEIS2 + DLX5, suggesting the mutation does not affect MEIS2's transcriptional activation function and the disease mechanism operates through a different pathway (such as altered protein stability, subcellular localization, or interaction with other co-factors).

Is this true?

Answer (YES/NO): NO